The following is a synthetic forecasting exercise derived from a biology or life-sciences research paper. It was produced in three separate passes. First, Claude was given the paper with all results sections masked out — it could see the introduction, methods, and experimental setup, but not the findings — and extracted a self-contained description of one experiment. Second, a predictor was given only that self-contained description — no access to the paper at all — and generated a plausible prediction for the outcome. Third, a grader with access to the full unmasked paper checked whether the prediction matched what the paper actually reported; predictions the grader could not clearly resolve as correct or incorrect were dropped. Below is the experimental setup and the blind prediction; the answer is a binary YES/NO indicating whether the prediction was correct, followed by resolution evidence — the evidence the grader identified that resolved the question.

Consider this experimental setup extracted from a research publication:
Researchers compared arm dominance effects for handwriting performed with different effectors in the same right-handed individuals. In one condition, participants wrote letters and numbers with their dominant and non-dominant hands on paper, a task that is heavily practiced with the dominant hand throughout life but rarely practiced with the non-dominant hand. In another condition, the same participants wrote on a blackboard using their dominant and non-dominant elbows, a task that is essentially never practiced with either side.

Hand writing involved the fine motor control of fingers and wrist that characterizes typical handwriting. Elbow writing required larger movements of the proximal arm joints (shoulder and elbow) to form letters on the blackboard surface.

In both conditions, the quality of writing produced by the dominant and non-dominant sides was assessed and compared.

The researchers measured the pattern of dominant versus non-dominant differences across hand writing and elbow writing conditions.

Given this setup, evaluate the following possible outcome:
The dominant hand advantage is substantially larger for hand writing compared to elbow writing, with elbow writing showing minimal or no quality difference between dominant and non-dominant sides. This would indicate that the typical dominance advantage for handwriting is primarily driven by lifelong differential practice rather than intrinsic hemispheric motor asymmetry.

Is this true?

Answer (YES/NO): YES